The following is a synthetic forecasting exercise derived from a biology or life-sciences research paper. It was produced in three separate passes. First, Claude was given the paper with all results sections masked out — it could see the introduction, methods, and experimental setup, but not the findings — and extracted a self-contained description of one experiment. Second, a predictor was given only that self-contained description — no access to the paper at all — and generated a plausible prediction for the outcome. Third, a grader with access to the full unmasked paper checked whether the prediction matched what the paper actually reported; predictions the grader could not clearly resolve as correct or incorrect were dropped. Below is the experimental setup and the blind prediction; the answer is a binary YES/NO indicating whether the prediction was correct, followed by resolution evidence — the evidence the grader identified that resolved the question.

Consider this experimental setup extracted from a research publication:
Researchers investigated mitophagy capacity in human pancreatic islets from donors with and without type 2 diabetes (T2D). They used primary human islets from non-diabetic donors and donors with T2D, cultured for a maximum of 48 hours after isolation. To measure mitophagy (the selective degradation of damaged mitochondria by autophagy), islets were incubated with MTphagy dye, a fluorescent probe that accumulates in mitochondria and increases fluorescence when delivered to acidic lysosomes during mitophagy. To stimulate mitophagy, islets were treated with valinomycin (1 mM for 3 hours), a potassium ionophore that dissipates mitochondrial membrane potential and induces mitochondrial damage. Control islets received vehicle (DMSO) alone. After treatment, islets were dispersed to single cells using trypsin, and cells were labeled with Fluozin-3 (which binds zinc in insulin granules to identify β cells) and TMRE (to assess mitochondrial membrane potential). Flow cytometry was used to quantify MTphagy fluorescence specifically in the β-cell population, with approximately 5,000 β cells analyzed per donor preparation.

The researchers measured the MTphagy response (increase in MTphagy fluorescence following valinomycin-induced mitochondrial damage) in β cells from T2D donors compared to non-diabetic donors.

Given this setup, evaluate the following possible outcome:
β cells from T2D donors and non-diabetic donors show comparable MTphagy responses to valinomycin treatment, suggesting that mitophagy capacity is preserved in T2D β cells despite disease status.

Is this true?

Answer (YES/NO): NO